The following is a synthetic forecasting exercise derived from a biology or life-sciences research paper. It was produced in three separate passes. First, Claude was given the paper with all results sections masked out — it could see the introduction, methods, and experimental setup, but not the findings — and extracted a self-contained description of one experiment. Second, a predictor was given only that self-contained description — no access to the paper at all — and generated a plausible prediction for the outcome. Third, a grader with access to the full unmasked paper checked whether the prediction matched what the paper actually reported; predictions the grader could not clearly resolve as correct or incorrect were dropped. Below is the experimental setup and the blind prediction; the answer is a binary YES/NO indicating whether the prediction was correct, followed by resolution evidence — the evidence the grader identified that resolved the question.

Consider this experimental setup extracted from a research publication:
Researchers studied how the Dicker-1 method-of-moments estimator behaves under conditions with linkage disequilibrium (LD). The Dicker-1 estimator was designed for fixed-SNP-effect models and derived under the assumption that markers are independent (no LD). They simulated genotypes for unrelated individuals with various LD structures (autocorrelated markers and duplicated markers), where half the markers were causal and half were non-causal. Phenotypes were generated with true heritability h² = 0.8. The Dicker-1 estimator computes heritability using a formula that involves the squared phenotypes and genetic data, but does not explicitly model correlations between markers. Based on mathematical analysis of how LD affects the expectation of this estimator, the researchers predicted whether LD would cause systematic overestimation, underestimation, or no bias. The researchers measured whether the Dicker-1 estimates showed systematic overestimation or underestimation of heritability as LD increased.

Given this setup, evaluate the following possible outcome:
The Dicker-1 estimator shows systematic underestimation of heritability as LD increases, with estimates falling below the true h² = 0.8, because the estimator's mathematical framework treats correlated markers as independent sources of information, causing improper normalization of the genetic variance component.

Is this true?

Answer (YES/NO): NO